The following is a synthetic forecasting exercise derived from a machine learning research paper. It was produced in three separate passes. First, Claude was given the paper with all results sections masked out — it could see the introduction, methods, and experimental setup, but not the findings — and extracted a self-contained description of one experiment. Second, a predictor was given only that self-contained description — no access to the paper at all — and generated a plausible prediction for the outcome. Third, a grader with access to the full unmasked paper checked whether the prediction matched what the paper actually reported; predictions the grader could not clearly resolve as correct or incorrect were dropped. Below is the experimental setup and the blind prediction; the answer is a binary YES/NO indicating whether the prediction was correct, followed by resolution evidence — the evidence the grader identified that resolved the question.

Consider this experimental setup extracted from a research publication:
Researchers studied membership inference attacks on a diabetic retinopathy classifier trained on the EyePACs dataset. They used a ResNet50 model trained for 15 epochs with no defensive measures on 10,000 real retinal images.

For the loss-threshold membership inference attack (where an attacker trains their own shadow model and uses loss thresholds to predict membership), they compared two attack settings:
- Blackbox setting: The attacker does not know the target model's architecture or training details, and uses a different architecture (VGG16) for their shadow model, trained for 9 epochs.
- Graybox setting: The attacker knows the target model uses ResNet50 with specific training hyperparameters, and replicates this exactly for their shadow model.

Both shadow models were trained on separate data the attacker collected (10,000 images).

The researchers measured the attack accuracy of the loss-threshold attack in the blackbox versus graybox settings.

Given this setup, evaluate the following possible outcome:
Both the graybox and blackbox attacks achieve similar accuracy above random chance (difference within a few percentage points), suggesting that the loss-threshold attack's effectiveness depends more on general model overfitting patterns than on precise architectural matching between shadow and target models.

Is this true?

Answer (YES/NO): YES